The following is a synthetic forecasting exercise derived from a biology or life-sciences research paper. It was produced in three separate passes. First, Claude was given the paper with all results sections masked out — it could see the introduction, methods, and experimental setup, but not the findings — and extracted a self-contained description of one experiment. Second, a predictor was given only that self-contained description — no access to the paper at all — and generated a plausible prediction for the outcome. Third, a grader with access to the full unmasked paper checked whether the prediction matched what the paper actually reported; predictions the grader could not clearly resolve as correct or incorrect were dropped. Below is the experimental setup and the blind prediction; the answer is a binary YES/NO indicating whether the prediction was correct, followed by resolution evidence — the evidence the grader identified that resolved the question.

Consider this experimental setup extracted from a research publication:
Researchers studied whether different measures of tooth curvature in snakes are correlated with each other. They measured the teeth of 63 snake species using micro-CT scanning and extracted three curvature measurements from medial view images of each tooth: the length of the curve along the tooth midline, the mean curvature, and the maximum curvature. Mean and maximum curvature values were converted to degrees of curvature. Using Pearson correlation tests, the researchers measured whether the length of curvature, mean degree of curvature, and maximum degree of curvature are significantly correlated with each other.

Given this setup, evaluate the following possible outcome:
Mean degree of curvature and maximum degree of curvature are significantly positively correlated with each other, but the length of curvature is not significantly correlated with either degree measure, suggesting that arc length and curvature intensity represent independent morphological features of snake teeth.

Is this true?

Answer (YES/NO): NO